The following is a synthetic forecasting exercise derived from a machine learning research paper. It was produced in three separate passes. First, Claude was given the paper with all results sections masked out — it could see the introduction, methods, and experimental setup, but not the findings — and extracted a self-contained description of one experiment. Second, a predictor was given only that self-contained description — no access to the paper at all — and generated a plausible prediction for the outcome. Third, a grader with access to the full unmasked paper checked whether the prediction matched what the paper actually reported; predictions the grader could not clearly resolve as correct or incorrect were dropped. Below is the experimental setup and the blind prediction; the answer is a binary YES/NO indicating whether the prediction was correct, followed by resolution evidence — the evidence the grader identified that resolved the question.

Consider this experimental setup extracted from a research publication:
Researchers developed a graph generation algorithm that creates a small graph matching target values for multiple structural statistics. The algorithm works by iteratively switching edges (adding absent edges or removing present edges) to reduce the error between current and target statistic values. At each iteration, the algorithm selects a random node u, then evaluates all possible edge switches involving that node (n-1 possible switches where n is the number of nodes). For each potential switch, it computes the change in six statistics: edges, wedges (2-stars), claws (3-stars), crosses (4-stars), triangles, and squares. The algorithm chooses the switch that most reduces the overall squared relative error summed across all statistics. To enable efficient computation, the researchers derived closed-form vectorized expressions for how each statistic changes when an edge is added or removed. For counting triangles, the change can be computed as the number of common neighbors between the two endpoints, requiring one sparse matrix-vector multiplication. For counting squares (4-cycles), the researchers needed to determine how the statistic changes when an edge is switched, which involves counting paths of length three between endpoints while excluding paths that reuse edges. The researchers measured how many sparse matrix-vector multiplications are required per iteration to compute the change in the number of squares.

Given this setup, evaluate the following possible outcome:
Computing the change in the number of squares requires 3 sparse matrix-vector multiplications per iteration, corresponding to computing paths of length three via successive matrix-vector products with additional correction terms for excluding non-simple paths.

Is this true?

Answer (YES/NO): NO